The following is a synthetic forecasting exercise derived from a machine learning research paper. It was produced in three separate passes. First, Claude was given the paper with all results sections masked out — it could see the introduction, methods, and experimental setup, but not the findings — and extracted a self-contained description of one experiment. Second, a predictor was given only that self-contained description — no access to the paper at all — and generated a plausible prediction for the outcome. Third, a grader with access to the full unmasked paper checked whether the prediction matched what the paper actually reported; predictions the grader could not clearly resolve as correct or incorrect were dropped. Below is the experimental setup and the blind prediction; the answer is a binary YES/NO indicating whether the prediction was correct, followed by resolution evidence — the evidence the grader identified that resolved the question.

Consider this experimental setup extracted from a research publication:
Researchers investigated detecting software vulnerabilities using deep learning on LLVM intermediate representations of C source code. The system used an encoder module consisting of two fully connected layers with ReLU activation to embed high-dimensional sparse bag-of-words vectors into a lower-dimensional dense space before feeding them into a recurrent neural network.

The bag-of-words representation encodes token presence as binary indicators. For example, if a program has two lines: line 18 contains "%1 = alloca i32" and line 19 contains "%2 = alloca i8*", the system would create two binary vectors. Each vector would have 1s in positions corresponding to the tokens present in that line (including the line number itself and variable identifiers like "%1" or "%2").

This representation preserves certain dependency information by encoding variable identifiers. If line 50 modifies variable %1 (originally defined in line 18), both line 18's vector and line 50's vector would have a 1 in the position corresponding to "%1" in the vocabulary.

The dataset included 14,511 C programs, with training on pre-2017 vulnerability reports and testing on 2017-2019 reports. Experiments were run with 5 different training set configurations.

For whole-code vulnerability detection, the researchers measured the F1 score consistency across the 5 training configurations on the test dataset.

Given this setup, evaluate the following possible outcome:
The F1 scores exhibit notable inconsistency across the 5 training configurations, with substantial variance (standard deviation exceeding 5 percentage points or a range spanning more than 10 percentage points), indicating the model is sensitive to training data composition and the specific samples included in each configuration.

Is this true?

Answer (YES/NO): NO